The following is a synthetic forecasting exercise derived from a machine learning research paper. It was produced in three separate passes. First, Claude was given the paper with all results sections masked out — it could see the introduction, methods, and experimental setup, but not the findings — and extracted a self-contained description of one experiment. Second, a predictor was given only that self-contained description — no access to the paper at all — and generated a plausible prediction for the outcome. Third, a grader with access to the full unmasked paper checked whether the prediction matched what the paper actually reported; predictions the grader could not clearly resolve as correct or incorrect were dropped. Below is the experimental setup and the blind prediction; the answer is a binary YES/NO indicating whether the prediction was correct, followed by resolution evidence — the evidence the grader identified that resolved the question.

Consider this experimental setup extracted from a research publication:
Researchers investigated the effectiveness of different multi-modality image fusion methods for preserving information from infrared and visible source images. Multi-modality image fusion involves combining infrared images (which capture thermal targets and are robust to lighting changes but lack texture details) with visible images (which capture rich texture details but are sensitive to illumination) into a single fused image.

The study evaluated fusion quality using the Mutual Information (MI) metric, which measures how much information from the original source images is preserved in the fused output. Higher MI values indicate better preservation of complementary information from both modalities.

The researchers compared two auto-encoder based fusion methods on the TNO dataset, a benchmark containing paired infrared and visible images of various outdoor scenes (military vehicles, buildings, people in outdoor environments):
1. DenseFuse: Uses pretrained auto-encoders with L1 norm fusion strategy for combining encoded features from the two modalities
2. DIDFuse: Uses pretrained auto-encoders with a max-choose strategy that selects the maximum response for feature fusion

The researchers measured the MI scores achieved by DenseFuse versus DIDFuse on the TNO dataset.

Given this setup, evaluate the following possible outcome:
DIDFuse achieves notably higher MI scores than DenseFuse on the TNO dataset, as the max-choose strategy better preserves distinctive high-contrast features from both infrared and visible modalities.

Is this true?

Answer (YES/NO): NO